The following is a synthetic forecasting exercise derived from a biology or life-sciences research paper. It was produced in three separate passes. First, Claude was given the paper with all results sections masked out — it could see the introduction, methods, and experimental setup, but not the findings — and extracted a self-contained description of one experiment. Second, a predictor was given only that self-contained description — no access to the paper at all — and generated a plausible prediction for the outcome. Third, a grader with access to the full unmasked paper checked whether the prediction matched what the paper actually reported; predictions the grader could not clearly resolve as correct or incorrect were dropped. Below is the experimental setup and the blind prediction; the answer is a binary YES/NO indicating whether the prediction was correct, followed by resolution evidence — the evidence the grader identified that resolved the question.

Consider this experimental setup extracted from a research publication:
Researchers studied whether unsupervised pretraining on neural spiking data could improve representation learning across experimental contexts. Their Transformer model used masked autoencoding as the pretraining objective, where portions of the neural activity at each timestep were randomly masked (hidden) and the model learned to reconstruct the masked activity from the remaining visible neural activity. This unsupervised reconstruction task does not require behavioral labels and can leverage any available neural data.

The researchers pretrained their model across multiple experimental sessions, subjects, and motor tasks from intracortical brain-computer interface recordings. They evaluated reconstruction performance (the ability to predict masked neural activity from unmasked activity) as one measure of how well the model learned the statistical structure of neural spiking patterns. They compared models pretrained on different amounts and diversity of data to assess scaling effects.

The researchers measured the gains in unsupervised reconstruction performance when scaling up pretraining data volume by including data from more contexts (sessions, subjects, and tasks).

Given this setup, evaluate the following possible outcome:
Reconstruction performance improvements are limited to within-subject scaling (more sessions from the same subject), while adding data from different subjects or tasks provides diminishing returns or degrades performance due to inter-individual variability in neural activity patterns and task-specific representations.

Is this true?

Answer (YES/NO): NO